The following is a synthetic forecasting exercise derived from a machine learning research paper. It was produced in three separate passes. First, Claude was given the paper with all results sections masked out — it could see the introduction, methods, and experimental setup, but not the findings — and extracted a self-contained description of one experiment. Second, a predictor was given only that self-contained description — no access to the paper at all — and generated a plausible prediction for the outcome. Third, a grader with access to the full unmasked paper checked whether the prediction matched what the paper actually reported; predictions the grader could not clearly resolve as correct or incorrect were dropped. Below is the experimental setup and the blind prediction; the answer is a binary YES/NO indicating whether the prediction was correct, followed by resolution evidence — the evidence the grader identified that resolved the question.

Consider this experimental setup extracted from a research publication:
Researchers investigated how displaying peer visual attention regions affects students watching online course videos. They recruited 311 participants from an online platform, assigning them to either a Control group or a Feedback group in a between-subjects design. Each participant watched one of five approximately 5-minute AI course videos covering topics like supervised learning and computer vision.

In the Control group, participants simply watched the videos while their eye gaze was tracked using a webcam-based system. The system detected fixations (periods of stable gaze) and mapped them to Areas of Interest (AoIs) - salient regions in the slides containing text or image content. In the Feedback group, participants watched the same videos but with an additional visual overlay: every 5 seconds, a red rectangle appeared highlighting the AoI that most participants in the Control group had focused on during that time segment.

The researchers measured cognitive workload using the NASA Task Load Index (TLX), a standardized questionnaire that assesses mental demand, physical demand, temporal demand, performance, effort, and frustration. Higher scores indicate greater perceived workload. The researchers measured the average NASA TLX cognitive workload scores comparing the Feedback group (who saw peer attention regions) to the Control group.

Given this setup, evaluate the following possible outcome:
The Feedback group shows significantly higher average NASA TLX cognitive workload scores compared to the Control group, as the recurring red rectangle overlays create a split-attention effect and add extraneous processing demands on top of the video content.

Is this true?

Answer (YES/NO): NO